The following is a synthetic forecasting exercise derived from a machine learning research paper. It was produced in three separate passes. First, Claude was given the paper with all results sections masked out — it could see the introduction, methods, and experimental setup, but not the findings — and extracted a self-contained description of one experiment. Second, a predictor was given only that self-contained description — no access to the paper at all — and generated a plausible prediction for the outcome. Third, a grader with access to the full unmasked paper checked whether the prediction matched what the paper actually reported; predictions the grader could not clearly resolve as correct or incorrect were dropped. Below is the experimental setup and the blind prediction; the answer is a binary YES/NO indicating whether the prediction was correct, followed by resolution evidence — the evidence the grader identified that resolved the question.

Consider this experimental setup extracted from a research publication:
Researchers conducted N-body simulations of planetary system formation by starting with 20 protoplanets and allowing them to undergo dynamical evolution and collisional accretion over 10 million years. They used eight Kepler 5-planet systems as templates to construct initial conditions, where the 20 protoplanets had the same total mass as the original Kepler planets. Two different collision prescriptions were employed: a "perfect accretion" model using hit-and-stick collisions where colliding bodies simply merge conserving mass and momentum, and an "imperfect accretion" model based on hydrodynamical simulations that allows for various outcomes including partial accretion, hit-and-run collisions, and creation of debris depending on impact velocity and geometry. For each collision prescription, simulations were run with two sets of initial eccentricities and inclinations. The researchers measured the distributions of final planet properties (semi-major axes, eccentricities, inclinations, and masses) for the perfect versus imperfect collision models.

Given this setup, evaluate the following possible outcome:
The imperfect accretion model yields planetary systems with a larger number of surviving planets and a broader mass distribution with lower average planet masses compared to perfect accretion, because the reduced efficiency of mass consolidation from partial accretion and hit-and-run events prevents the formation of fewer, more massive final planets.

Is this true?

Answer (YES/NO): NO